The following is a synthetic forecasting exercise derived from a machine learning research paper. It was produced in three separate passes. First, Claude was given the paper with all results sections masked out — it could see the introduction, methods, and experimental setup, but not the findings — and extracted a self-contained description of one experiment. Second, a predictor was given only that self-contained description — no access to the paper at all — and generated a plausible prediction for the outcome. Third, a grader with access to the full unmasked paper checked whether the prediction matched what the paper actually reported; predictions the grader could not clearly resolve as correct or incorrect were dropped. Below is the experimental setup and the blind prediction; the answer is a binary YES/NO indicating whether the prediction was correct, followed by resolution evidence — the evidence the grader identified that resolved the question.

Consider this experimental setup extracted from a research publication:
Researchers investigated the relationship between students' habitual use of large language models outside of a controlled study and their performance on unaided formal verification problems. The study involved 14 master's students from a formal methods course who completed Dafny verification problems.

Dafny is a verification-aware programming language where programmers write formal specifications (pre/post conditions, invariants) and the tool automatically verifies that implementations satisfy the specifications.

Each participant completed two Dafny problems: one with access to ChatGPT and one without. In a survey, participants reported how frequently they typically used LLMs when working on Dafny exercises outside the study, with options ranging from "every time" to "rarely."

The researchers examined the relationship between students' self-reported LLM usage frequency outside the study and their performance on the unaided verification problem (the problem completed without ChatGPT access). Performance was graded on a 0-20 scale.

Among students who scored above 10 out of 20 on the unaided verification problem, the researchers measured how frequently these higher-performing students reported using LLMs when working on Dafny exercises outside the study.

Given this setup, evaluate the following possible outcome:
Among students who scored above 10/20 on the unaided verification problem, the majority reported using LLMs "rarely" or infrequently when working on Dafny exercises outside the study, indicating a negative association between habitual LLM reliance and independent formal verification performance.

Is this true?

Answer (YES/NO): NO